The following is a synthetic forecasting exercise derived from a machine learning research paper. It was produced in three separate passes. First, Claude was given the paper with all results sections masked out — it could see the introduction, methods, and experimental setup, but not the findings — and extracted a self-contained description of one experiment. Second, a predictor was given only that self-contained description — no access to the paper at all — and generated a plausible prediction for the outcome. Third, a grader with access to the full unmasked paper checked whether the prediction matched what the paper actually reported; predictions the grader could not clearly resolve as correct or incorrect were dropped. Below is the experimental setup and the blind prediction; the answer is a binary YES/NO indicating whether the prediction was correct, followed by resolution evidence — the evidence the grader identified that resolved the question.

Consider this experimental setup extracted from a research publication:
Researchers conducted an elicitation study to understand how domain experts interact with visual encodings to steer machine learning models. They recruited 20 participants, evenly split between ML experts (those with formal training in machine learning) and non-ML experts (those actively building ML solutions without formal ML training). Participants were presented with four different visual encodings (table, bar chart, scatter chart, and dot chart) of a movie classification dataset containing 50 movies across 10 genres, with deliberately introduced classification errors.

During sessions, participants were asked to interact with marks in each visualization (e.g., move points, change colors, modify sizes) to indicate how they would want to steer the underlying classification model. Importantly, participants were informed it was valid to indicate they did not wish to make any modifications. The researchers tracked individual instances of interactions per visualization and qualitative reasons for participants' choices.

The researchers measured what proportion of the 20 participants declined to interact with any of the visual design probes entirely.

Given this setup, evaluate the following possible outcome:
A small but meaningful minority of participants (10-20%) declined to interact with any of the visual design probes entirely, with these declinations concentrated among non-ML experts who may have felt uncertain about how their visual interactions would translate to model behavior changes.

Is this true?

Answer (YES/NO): NO